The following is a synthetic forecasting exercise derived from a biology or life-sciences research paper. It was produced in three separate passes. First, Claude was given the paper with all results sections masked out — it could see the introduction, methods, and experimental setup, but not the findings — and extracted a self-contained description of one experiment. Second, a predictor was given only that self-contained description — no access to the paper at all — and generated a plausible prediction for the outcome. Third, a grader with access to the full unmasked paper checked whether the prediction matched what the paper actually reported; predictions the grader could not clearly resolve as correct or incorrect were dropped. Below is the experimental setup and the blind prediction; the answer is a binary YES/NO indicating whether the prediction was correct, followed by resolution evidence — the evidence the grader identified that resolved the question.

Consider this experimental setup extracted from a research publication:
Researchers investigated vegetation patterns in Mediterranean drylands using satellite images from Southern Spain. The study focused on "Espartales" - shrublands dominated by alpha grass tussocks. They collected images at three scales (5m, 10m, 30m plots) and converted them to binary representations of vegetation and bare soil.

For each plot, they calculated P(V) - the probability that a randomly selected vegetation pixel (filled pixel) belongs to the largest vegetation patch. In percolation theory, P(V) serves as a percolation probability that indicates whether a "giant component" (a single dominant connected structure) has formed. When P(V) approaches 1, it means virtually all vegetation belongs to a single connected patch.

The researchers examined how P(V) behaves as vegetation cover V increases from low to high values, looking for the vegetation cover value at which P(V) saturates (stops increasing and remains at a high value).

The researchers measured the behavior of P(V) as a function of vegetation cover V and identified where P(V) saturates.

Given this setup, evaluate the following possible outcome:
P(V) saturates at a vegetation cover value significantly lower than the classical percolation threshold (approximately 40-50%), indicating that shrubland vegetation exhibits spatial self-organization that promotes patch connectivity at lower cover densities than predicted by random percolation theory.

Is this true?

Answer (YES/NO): NO